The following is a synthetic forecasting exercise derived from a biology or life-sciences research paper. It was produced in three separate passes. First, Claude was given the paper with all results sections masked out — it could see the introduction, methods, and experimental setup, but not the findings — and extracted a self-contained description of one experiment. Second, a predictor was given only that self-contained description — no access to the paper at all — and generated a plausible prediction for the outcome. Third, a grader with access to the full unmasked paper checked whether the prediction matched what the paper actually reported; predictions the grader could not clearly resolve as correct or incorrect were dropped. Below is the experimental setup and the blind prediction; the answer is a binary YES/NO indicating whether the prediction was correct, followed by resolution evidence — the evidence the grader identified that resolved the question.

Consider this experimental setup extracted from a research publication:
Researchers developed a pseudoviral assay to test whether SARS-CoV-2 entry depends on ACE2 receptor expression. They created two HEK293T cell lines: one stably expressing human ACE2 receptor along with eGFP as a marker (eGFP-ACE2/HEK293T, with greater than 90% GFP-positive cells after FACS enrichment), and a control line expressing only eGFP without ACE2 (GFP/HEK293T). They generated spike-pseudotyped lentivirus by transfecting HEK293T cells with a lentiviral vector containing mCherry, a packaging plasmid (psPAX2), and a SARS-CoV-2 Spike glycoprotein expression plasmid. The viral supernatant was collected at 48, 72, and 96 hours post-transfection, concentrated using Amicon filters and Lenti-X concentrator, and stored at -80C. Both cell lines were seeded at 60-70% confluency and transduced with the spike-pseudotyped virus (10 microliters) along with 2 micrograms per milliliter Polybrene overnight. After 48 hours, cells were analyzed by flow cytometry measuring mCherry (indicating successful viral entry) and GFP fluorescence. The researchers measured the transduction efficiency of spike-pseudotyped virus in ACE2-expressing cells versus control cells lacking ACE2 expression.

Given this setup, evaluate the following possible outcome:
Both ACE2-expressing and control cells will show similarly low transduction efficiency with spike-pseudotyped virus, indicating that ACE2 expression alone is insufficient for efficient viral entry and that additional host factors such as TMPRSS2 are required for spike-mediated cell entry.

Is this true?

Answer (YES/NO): NO